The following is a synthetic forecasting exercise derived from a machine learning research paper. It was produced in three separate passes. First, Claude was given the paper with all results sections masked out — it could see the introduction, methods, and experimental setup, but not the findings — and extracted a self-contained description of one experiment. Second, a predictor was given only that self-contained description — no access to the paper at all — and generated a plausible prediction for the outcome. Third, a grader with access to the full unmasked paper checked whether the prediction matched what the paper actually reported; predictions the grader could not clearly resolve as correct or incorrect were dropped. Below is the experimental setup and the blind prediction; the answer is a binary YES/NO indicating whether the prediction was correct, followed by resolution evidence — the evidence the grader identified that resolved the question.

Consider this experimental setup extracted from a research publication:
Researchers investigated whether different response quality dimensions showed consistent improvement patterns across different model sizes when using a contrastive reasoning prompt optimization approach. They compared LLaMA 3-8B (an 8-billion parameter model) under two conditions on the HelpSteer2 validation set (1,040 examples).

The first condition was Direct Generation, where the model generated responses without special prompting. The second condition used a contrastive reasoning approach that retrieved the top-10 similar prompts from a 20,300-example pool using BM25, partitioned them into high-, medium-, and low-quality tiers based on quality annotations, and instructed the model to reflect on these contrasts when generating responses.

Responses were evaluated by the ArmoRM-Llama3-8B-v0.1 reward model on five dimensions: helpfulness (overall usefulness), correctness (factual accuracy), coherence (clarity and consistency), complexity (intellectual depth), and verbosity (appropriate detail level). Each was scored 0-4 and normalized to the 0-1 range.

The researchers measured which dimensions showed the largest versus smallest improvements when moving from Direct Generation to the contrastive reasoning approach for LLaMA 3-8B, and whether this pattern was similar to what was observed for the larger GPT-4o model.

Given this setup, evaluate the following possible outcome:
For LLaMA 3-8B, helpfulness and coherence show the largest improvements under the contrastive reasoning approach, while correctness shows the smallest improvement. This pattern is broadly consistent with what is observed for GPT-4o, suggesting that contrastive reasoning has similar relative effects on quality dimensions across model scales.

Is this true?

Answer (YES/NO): NO